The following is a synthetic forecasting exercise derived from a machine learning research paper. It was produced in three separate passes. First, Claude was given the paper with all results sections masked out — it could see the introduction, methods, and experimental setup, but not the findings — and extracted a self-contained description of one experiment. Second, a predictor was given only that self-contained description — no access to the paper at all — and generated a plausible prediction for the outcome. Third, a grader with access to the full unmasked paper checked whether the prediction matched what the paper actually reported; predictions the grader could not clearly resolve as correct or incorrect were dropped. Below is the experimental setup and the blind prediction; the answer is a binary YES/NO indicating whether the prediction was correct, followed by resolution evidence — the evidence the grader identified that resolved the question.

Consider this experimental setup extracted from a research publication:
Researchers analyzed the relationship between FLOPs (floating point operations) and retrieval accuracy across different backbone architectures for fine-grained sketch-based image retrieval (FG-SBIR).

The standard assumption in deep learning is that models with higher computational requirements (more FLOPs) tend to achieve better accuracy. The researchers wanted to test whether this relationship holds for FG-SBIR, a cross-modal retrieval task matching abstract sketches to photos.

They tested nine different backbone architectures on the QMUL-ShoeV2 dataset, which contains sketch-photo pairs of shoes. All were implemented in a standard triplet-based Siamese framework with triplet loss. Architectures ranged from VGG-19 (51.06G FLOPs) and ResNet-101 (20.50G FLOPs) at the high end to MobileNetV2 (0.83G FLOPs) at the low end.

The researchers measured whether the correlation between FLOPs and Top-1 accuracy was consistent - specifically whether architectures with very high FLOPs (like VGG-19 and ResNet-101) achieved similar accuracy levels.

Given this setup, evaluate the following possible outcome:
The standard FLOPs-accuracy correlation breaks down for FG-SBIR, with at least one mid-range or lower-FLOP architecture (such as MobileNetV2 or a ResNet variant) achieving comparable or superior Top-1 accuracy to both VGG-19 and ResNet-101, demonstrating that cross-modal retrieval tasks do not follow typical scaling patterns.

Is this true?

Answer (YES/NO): NO